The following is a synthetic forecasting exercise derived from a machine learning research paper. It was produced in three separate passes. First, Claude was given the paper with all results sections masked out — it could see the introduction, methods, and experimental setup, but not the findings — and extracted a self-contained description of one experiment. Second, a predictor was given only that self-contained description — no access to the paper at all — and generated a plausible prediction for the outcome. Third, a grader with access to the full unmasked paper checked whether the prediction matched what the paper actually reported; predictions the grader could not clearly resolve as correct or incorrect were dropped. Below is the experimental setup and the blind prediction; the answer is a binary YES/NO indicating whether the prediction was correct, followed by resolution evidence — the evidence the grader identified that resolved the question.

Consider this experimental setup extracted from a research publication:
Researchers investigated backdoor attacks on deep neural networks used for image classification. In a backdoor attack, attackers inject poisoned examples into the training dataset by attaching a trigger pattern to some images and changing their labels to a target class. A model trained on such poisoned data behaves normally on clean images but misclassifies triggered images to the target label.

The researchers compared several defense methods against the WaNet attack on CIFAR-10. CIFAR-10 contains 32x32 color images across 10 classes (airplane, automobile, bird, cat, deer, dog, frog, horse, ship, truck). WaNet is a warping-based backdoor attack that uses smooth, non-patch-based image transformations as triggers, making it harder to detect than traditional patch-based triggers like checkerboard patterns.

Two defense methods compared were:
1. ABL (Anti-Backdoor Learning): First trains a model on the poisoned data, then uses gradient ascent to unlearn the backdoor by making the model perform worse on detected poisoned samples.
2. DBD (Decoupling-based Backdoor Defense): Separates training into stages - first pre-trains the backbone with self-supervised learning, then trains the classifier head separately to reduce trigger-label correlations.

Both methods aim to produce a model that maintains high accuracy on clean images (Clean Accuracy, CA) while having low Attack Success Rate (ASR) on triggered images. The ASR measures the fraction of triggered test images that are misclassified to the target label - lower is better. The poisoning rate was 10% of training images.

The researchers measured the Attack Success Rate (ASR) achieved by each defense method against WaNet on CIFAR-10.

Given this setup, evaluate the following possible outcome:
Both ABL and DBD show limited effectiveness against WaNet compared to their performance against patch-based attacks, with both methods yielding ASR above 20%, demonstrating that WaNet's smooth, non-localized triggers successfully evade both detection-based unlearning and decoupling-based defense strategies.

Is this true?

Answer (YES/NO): NO